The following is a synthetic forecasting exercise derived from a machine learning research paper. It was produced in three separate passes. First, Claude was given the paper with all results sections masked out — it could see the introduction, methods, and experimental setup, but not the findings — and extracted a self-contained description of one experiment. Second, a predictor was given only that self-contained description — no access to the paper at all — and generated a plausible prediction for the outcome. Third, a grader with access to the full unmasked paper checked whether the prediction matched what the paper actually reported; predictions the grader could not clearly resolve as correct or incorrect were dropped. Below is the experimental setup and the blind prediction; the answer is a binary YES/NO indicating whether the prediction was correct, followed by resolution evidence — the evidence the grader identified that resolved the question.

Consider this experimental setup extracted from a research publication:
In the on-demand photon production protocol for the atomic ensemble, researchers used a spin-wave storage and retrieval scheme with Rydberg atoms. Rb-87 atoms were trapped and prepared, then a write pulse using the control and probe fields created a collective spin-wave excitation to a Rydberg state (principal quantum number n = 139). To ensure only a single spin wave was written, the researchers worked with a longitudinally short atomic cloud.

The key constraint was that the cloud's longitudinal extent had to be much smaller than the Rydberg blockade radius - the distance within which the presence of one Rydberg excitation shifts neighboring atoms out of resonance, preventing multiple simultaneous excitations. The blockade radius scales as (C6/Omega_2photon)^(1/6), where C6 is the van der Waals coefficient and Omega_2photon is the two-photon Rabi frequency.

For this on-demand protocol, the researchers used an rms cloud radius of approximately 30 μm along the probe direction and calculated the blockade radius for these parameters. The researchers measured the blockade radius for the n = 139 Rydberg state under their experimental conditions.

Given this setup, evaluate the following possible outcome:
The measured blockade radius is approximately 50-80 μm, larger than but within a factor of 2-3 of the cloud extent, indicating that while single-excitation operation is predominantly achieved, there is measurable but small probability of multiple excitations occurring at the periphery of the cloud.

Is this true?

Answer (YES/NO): NO